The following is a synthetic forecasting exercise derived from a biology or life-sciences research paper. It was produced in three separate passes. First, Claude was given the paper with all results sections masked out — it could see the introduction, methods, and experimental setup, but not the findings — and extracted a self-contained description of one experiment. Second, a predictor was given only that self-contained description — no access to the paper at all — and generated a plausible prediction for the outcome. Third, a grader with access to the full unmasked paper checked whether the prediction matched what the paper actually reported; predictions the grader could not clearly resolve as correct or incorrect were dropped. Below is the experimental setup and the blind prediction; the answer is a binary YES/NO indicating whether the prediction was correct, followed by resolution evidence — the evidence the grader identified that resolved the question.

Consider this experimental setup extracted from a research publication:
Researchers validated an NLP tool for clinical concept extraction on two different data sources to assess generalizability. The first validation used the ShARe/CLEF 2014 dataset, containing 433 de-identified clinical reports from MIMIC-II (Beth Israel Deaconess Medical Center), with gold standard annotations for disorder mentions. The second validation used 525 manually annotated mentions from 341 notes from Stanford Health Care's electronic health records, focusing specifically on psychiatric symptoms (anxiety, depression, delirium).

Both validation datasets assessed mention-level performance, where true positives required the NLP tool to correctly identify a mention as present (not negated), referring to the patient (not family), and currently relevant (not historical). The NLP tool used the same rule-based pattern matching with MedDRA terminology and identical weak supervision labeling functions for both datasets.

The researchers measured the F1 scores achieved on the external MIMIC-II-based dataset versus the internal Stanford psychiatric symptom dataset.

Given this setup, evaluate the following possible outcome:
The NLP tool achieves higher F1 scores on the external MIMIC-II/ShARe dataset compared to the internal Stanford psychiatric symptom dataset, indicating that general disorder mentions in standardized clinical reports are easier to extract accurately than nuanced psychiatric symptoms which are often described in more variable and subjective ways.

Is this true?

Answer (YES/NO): NO